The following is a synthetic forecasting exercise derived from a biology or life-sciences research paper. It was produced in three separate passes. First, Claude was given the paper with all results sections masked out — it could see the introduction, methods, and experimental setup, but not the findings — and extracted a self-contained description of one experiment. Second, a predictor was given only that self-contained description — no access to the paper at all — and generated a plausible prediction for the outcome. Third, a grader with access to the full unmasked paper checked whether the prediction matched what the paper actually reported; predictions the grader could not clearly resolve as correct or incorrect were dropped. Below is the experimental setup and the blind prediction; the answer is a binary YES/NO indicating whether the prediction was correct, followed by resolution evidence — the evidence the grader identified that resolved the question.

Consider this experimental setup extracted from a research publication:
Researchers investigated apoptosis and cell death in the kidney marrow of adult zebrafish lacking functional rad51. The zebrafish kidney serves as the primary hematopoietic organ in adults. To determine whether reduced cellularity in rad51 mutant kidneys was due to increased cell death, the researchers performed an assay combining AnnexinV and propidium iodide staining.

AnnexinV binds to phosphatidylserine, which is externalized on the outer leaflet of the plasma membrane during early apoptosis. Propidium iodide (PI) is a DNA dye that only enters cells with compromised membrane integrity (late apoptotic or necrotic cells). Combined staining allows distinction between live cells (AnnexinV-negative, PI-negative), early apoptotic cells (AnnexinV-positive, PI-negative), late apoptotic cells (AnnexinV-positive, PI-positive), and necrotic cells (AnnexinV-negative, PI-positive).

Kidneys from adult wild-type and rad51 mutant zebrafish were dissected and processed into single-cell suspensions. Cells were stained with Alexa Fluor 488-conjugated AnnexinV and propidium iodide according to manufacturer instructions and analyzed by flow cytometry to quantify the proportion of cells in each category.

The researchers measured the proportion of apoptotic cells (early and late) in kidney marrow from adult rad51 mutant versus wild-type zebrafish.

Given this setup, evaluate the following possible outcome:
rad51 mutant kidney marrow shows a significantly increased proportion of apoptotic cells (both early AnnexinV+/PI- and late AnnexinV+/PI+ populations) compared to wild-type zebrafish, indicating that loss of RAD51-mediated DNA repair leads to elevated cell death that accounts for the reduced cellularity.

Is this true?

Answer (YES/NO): NO